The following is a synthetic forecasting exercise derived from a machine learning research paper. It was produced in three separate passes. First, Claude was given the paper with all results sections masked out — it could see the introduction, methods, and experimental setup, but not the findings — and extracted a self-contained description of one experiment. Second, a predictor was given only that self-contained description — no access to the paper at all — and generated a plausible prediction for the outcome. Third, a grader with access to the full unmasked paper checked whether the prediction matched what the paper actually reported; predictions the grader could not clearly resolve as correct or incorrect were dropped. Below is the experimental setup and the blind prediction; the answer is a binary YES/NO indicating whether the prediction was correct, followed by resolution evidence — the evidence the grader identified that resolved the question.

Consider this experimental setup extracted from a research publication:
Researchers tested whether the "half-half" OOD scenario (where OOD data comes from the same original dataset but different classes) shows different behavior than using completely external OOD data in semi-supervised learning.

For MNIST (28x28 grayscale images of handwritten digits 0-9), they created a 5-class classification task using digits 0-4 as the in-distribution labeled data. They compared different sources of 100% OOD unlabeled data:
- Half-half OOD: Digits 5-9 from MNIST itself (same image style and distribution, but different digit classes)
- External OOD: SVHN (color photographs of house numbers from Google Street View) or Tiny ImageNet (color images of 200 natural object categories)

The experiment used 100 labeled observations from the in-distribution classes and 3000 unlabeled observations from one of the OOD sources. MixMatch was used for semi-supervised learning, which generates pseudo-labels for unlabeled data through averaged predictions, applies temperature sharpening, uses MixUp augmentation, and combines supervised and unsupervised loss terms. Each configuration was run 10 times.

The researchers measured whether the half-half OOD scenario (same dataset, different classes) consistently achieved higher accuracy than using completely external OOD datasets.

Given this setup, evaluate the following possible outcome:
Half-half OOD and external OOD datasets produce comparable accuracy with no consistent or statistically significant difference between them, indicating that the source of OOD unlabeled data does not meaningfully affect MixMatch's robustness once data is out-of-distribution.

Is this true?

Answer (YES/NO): NO